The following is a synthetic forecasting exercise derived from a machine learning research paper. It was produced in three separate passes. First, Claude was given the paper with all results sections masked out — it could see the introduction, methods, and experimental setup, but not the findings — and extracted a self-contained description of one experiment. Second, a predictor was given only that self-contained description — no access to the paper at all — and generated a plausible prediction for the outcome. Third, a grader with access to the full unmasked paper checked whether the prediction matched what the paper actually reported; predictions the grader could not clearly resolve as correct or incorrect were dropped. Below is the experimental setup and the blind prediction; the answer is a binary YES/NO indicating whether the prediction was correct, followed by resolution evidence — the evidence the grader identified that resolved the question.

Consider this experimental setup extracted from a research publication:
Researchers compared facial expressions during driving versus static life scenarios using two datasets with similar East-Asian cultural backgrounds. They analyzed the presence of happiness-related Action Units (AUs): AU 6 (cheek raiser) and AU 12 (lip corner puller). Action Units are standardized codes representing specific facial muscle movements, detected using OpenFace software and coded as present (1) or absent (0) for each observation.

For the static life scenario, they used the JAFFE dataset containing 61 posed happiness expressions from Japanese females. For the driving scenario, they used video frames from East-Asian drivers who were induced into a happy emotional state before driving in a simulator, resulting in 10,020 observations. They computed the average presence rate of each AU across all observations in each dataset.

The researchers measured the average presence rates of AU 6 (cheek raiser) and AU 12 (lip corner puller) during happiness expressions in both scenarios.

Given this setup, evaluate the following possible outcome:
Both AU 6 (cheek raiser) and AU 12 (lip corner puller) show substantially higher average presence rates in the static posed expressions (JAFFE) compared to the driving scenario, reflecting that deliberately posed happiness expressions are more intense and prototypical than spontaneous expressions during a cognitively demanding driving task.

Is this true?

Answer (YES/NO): YES